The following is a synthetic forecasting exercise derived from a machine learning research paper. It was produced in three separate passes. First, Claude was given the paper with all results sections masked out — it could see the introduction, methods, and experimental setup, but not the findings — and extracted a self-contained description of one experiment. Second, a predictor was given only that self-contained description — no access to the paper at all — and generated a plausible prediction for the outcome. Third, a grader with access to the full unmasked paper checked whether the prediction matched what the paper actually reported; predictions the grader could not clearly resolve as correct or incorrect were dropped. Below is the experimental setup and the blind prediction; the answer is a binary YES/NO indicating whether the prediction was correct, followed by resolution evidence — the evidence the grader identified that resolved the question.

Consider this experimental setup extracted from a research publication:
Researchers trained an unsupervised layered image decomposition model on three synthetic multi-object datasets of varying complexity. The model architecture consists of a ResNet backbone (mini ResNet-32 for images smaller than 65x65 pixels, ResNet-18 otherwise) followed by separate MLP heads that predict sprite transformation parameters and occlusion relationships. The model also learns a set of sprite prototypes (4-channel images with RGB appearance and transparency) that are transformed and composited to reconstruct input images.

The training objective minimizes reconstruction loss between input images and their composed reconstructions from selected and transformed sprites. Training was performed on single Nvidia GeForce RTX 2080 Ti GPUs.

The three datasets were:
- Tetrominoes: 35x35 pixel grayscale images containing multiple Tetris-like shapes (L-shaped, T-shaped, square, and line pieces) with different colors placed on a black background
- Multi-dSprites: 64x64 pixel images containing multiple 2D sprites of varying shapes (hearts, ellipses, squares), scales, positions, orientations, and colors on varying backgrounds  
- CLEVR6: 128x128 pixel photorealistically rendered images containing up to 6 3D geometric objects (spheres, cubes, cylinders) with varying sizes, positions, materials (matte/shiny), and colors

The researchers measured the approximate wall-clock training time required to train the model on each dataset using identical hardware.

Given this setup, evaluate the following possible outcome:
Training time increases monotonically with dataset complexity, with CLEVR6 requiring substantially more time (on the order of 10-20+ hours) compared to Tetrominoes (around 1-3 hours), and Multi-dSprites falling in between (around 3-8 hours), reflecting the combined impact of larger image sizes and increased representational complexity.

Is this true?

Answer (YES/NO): NO